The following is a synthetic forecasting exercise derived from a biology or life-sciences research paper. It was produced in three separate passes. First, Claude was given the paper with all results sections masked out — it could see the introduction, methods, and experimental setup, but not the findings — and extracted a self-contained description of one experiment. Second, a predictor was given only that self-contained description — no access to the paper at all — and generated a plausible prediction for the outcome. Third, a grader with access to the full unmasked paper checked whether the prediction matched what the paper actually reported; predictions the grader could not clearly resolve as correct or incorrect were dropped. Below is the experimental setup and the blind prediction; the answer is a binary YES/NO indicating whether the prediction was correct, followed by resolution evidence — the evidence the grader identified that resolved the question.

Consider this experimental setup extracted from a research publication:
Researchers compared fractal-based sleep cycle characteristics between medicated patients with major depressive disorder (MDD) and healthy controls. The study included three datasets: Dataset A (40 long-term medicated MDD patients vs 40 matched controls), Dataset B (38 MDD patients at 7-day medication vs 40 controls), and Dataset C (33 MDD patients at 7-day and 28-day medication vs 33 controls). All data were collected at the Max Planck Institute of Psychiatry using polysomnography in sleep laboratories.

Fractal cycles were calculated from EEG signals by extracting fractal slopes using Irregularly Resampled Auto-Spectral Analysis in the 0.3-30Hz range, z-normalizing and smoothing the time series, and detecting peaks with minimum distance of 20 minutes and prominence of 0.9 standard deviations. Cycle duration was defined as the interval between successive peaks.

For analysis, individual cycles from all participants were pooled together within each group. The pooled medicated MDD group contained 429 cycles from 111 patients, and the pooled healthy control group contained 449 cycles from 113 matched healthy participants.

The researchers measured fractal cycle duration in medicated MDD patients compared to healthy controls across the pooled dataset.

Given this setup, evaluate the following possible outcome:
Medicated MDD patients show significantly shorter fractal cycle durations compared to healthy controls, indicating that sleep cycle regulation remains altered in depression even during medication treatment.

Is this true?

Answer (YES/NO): NO